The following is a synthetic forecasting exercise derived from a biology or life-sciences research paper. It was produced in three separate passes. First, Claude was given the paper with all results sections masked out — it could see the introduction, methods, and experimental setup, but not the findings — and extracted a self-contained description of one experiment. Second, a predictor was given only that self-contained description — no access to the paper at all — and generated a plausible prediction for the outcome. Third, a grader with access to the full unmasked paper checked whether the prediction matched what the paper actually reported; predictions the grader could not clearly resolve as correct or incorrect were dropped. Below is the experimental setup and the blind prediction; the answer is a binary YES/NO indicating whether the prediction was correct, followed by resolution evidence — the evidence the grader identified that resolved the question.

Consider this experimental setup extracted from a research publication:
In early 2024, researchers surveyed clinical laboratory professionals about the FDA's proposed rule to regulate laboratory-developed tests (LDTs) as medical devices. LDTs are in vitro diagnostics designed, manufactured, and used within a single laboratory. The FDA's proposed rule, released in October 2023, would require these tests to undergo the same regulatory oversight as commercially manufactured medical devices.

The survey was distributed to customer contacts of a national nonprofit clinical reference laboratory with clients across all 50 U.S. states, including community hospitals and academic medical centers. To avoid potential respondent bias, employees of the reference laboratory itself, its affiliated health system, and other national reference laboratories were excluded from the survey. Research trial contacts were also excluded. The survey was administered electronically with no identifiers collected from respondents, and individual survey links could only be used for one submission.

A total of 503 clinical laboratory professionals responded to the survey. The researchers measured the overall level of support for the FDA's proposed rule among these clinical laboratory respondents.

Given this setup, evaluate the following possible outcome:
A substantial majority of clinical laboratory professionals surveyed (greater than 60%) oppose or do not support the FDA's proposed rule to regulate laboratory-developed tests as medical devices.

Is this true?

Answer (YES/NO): YES